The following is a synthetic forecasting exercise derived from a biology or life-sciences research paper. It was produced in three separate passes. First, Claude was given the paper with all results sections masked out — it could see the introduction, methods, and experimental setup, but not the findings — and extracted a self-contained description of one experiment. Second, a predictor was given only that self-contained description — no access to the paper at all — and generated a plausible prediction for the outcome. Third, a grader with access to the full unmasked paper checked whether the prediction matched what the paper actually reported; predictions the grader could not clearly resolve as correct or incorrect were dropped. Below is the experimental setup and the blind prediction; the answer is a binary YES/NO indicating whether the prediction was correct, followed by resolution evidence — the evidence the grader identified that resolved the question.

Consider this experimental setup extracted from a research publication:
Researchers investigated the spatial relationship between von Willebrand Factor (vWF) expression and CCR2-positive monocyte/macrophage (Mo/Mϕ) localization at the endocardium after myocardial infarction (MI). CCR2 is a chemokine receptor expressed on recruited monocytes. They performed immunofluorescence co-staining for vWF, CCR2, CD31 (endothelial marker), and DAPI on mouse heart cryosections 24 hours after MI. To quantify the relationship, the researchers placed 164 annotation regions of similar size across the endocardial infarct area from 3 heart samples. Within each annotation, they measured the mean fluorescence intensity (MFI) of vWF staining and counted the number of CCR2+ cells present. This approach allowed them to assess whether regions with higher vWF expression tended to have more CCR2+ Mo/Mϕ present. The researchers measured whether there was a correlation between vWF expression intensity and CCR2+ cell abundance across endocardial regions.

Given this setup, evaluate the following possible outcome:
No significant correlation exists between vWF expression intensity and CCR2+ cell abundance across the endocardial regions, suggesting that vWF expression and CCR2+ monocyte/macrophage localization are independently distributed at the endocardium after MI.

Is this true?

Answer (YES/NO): NO